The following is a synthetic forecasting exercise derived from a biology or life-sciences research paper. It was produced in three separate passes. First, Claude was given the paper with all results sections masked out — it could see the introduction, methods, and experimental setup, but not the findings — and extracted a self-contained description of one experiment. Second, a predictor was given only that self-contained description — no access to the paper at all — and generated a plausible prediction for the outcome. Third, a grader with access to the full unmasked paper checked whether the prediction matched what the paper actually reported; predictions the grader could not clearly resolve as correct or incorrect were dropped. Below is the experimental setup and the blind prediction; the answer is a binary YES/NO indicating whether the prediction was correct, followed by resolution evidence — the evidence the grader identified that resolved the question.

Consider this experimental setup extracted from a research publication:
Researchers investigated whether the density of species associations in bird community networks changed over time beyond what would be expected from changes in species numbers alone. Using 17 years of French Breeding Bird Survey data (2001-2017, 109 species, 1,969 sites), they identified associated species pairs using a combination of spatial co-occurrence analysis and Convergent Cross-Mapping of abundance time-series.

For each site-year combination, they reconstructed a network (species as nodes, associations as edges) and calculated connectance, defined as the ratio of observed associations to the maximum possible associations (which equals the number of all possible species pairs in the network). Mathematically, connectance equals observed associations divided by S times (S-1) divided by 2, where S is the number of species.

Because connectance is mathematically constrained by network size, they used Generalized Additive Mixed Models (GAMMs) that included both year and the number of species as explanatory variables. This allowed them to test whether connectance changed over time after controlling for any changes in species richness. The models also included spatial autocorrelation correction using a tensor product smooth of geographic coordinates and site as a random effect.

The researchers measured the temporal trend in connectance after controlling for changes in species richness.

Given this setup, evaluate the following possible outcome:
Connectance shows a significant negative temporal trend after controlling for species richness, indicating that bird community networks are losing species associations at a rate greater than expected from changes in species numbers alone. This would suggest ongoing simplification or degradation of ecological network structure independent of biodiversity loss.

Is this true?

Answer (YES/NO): NO